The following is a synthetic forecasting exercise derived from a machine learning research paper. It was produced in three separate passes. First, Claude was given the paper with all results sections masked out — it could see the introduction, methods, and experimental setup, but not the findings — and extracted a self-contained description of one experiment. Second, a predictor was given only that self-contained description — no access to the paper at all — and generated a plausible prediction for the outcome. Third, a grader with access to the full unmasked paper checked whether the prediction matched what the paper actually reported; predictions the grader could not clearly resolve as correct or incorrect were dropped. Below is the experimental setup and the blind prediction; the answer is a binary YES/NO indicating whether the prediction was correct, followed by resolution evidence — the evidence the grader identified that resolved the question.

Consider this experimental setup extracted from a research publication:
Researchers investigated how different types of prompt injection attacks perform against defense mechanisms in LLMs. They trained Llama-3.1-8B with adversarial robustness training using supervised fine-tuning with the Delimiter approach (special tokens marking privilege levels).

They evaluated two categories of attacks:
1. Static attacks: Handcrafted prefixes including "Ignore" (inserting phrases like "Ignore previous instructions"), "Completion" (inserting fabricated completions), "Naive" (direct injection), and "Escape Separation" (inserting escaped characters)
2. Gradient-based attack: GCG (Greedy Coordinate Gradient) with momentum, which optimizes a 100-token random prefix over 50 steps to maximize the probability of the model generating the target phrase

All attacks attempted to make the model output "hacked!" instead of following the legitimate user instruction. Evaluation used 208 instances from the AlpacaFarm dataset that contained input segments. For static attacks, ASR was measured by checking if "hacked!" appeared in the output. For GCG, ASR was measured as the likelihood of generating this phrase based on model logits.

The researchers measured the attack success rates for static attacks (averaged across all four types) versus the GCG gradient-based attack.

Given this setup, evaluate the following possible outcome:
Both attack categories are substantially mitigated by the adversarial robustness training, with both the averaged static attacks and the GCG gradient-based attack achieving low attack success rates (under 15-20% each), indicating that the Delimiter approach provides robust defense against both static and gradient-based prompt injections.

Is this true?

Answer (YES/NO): NO